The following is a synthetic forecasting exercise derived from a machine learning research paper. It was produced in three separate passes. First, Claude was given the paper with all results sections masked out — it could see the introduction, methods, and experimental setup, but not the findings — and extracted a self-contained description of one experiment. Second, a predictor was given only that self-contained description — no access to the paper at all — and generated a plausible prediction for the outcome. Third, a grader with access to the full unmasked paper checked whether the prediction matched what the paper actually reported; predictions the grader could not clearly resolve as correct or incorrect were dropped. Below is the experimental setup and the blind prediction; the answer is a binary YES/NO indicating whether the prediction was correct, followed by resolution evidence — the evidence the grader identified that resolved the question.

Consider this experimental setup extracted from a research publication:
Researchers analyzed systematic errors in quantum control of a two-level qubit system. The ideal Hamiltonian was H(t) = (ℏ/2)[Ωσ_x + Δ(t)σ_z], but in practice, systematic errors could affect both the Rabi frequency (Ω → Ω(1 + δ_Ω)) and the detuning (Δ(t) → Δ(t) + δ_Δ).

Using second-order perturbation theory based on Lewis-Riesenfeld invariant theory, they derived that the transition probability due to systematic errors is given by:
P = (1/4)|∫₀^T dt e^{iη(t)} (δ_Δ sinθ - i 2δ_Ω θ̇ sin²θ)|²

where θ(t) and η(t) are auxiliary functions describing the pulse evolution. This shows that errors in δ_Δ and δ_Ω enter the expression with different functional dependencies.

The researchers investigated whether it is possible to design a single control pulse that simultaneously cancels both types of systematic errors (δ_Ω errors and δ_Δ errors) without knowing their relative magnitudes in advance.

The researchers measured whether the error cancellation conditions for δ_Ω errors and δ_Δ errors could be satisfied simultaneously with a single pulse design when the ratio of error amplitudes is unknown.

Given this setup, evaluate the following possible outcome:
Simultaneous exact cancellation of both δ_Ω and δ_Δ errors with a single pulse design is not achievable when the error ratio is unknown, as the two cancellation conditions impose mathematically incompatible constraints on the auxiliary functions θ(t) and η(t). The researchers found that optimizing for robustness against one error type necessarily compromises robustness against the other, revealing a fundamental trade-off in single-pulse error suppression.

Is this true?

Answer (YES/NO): YES